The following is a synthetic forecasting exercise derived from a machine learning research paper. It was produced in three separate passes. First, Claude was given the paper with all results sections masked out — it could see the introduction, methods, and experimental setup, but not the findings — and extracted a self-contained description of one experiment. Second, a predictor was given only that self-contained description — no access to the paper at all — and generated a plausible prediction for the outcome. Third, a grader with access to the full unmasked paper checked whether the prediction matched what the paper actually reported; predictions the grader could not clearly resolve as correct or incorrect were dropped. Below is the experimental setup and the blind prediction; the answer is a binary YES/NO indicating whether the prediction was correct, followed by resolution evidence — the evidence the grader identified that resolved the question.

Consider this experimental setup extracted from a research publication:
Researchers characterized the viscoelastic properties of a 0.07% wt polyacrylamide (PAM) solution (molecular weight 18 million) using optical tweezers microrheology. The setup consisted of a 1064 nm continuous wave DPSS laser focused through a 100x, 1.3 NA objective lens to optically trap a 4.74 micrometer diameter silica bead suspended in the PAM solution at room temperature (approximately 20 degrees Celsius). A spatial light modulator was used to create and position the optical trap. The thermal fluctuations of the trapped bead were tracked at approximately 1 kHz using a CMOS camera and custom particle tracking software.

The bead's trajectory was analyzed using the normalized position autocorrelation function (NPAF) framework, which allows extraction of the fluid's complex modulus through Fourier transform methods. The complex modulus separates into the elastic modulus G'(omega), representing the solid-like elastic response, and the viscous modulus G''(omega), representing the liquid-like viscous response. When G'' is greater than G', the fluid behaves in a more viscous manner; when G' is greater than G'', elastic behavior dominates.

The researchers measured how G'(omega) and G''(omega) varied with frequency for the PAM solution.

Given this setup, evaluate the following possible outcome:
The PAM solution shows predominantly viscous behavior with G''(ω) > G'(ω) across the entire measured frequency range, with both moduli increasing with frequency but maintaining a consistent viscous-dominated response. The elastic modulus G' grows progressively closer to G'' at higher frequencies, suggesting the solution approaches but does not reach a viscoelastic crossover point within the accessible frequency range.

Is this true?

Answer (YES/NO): NO